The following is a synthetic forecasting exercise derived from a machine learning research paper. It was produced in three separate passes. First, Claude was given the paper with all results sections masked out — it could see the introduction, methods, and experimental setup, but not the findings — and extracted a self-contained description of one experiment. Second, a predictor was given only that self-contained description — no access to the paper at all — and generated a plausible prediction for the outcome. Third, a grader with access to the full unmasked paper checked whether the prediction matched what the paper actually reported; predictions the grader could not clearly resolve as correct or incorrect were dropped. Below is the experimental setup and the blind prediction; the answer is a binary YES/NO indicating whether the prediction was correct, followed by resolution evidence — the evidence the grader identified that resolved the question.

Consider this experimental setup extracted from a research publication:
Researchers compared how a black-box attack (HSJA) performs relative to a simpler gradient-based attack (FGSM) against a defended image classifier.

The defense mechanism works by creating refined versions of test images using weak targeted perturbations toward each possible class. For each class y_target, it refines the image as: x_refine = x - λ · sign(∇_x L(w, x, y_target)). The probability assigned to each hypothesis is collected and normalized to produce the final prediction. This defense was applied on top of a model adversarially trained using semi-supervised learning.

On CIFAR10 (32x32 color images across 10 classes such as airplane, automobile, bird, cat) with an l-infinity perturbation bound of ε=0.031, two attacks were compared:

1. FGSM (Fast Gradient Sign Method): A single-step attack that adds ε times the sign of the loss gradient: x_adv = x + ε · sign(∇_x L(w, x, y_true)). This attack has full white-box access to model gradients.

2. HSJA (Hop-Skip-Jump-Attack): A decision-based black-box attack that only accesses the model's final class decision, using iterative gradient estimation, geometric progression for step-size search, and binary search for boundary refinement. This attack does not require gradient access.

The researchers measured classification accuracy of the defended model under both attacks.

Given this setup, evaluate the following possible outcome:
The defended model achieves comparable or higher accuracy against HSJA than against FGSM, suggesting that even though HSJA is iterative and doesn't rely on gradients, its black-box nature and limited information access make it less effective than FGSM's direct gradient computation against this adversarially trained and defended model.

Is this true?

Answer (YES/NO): YES